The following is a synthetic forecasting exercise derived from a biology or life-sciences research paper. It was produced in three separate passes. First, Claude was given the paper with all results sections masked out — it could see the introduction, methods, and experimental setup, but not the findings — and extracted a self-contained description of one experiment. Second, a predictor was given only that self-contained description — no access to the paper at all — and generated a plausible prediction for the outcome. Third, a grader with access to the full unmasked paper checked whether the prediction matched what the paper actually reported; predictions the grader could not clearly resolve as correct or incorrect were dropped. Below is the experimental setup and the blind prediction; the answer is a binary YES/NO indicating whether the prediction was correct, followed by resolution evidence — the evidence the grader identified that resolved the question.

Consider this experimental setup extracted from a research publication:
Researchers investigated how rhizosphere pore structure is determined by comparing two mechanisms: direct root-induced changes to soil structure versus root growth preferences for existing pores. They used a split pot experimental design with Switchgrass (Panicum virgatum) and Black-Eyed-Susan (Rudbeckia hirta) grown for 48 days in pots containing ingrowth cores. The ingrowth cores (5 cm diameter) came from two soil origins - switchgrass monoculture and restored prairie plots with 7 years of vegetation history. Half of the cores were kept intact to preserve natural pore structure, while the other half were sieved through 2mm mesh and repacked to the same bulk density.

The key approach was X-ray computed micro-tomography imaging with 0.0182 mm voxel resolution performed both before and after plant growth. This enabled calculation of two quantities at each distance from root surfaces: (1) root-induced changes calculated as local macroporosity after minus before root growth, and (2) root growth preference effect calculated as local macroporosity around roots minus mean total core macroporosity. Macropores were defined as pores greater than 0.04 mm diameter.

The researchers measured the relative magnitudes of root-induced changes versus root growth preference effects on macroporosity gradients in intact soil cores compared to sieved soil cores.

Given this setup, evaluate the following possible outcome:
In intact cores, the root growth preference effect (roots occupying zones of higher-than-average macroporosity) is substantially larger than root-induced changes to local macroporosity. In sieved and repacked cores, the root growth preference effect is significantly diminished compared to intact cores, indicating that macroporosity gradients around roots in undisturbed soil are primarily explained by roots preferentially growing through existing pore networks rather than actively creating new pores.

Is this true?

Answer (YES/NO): YES